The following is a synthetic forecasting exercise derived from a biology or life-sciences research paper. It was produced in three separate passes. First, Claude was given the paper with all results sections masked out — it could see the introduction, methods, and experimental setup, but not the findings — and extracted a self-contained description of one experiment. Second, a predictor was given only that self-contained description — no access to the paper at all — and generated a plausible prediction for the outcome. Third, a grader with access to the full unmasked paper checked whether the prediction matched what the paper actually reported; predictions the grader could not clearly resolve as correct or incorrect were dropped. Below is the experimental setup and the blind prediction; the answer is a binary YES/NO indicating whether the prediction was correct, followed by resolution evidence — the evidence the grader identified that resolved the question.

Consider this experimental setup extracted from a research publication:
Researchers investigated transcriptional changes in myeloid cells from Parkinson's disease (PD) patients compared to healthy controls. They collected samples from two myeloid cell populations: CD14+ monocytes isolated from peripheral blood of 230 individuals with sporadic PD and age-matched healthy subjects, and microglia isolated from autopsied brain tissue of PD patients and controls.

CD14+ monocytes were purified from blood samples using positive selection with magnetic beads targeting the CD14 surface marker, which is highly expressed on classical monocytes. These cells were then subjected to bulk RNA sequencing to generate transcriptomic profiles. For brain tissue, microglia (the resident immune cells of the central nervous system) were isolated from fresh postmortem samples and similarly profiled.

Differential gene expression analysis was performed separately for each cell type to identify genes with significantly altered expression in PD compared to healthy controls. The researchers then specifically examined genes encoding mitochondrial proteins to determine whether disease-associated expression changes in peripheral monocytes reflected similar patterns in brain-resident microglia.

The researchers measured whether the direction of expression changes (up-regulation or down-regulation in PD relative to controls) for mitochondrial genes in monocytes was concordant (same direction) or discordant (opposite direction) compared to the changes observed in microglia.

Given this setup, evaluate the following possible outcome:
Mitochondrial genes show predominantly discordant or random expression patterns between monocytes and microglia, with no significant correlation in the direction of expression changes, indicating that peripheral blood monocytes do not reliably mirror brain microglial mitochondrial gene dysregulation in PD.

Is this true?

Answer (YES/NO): NO